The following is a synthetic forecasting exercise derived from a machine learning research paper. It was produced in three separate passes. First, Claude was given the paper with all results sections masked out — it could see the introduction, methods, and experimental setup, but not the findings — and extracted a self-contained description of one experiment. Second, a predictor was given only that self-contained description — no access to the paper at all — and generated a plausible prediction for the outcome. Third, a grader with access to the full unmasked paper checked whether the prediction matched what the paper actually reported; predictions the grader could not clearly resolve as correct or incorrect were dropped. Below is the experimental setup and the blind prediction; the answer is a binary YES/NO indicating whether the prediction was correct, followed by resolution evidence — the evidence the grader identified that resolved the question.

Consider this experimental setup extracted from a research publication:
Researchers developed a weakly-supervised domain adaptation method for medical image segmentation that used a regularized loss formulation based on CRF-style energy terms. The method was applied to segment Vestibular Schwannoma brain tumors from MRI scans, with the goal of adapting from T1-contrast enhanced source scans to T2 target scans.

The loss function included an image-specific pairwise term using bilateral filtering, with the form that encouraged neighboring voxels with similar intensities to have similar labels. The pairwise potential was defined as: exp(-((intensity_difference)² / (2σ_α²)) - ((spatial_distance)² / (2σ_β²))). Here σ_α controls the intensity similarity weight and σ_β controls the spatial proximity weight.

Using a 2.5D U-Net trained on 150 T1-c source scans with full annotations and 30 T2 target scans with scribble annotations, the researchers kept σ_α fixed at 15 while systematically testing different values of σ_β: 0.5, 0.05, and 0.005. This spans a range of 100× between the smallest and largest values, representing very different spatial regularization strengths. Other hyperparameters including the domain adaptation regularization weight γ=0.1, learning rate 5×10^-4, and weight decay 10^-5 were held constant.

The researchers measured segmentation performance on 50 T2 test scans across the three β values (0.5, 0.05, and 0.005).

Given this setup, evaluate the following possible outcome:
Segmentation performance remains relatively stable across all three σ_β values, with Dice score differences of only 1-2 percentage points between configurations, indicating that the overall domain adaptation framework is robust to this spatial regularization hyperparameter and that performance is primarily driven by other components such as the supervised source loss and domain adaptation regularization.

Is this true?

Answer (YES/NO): YES